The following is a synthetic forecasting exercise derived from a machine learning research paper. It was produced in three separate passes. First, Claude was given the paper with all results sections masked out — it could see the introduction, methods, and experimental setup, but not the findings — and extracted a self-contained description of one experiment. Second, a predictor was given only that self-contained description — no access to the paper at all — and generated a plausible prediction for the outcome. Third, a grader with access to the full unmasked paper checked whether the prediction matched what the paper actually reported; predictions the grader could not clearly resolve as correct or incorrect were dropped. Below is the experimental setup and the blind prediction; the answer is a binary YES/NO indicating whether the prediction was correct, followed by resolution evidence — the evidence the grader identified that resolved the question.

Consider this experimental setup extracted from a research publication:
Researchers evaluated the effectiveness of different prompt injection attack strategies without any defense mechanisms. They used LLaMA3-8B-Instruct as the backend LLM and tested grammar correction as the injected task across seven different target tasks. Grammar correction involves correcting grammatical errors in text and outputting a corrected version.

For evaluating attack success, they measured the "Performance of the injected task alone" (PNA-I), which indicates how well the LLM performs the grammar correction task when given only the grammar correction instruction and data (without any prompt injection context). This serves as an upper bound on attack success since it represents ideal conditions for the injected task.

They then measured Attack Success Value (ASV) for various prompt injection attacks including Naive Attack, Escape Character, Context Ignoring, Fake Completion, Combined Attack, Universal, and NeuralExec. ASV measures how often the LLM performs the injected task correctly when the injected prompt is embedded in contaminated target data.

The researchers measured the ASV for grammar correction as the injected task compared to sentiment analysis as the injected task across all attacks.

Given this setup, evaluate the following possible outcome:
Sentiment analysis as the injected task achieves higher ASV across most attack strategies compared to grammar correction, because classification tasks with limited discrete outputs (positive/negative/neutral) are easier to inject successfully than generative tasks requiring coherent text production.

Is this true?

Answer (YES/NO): YES